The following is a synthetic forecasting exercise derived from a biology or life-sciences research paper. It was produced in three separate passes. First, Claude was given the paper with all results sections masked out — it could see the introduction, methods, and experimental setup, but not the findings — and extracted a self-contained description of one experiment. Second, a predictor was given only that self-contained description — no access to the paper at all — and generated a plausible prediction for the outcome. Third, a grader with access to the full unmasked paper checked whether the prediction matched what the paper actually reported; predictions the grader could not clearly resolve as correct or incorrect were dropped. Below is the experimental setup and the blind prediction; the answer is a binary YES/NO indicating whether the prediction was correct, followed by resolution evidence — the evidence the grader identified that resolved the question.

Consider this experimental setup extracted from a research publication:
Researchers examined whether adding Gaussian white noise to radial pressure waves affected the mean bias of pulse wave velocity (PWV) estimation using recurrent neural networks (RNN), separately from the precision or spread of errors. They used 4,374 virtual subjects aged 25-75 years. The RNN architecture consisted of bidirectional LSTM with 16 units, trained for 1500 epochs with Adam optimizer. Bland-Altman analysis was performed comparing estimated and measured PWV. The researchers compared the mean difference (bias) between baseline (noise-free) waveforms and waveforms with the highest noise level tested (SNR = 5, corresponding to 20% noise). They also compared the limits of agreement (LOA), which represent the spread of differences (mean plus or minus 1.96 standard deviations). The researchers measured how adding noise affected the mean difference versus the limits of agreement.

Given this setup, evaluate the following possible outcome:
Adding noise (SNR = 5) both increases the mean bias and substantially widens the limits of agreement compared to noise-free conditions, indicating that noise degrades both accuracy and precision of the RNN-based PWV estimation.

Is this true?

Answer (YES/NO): NO